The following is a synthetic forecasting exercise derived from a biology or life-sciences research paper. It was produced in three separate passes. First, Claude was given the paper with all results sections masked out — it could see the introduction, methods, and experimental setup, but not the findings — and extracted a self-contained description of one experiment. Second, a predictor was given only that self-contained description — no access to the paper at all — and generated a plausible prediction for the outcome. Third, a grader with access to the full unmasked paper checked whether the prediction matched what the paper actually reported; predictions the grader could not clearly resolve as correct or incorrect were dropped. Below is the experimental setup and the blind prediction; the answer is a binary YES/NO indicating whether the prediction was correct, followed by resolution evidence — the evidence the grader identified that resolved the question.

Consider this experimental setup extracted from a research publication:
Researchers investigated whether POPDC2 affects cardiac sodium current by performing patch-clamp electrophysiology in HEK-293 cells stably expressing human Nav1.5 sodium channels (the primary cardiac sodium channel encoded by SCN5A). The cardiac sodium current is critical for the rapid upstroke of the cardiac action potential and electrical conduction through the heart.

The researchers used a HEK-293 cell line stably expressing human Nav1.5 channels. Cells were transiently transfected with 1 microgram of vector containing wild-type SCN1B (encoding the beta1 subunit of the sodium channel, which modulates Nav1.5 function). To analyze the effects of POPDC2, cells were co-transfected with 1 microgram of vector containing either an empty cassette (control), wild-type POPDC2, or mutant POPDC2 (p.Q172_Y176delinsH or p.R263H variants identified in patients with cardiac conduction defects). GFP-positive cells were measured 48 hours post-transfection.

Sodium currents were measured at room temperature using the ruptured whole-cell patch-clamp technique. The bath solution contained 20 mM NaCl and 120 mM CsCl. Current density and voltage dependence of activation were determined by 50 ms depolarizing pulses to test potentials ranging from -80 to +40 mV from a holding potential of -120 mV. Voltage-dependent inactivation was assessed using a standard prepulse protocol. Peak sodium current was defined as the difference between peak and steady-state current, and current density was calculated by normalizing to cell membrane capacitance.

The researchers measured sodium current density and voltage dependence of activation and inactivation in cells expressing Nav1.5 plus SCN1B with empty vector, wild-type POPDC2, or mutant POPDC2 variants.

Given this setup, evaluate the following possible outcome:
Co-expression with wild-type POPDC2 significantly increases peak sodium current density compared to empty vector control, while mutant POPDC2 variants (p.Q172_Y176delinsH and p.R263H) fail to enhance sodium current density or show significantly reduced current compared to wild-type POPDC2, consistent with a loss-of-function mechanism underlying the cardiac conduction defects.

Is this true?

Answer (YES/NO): NO